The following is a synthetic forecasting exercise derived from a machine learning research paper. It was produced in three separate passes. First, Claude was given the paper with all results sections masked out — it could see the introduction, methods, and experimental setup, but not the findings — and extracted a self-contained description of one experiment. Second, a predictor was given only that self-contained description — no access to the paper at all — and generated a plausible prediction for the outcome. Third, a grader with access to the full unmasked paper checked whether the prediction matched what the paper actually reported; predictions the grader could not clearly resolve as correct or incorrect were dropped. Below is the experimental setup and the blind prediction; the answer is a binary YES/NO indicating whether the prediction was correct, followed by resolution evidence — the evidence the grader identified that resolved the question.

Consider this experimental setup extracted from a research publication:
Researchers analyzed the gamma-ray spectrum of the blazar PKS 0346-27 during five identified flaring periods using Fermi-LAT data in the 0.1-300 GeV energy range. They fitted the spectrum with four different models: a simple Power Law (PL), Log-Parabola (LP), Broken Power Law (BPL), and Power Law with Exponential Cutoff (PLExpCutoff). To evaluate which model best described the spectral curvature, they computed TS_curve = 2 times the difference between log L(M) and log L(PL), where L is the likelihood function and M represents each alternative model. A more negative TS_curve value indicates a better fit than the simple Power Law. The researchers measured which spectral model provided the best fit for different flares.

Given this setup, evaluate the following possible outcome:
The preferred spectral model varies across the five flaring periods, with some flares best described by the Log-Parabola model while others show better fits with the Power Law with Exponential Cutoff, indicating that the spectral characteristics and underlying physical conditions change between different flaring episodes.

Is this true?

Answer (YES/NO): NO